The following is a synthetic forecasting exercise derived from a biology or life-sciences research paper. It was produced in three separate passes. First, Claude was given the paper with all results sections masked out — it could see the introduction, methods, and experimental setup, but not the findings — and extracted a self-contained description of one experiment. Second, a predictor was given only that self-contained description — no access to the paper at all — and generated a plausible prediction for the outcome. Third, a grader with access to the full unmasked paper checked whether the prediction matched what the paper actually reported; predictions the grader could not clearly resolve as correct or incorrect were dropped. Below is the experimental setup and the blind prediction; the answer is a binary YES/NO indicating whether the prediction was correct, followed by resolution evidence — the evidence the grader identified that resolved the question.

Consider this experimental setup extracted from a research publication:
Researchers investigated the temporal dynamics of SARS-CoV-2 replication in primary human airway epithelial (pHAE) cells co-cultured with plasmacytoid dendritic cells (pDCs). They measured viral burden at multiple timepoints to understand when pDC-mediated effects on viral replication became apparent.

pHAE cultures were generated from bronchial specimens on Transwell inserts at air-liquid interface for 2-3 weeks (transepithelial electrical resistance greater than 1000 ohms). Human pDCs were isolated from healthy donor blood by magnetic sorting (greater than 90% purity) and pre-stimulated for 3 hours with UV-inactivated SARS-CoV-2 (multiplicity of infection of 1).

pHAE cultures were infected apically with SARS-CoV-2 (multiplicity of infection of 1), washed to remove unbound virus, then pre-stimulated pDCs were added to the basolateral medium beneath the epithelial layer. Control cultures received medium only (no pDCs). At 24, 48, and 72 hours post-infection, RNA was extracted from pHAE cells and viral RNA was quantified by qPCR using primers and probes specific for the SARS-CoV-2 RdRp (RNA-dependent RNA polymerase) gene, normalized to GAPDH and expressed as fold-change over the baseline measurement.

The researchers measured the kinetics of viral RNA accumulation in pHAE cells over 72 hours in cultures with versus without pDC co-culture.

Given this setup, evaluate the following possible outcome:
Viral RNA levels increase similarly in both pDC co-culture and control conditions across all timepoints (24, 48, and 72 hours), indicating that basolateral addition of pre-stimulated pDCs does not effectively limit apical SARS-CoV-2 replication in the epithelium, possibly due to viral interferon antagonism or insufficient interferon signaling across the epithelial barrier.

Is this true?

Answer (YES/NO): NO